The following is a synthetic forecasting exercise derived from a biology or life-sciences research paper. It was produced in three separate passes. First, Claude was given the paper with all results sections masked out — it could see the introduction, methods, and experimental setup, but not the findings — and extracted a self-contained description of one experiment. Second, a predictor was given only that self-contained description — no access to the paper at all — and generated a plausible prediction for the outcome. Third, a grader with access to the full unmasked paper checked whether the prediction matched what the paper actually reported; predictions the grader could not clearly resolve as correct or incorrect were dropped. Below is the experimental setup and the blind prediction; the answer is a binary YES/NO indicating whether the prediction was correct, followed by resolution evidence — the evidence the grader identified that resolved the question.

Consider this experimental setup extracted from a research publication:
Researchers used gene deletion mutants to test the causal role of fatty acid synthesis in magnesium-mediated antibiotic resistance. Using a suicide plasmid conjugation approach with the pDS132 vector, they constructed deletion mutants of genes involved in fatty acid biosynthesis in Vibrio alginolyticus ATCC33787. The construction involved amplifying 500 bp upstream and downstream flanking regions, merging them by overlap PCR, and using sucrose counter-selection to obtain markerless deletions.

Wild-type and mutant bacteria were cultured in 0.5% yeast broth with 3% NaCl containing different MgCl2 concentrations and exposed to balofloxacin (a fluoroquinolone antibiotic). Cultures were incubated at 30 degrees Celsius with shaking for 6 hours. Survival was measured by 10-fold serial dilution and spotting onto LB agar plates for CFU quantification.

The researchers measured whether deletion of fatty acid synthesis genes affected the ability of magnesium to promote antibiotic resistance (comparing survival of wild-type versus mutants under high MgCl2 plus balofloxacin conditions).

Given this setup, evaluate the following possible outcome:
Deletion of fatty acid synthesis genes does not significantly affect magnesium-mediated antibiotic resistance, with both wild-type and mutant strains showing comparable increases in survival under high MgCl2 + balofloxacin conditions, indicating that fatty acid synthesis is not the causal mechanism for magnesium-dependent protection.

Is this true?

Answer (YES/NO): NO